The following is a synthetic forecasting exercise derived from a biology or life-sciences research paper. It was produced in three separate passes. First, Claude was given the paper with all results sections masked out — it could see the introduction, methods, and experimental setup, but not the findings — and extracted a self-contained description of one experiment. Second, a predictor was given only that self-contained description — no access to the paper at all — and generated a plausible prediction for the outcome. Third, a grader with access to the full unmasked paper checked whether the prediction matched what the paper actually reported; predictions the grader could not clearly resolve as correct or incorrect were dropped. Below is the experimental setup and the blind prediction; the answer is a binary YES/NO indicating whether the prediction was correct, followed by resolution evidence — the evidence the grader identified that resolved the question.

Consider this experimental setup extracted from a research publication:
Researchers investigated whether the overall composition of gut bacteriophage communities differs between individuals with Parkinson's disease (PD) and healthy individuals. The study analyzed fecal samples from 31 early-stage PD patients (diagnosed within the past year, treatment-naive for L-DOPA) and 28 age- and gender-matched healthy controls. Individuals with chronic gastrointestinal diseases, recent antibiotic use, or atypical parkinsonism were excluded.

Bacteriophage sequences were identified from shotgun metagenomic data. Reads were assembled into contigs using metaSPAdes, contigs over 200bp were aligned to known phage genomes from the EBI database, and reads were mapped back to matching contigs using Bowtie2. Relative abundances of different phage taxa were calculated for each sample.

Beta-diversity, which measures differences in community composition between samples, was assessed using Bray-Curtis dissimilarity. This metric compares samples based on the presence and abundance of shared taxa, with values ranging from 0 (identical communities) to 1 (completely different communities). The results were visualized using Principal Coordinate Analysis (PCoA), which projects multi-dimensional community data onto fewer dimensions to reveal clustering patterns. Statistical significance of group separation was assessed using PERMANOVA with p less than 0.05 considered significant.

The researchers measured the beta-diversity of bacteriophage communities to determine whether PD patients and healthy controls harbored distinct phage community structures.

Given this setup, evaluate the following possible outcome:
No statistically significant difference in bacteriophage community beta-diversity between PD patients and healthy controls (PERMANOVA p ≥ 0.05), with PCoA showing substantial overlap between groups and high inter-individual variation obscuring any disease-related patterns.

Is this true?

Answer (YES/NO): YES